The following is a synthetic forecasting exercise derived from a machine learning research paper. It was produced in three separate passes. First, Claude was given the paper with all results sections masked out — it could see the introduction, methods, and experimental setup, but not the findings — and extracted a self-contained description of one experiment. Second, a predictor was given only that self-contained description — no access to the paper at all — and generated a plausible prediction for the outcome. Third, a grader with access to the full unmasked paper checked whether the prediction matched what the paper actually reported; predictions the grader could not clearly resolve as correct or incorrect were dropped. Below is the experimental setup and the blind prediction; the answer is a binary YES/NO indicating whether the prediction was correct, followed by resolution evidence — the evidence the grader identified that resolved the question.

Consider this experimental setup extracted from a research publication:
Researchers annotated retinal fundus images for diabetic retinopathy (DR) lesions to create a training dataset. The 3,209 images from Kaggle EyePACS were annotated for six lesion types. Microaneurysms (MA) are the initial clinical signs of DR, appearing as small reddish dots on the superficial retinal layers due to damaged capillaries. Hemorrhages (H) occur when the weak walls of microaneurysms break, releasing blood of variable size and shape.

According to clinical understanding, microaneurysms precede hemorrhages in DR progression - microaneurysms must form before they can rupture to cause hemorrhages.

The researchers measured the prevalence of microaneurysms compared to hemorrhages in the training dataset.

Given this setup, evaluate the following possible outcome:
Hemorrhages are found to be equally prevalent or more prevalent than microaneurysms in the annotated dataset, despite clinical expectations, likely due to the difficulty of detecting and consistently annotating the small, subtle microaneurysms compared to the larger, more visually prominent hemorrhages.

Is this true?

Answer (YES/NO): NO